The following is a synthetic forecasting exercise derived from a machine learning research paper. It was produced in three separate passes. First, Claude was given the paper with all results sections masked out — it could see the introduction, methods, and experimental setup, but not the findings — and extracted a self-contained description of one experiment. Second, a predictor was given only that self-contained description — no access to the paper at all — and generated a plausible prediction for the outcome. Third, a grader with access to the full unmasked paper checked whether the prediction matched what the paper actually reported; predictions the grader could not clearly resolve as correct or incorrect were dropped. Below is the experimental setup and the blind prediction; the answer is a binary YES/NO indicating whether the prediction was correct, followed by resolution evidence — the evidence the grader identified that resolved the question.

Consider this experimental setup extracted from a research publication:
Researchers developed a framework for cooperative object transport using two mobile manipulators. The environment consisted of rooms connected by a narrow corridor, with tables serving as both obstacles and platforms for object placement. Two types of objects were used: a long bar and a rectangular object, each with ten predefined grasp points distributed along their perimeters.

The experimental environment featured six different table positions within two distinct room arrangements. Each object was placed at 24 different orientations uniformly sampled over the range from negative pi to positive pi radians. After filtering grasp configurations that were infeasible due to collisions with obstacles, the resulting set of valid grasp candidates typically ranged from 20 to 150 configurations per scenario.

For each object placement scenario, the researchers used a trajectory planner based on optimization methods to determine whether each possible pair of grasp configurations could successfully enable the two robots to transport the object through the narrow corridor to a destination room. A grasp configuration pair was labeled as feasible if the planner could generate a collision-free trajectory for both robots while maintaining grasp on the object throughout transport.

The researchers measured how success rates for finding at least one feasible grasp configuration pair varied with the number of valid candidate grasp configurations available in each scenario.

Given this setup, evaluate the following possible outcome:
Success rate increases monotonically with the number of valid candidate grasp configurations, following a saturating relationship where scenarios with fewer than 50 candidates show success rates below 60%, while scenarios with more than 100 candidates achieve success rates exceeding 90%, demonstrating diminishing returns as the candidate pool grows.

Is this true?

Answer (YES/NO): NO